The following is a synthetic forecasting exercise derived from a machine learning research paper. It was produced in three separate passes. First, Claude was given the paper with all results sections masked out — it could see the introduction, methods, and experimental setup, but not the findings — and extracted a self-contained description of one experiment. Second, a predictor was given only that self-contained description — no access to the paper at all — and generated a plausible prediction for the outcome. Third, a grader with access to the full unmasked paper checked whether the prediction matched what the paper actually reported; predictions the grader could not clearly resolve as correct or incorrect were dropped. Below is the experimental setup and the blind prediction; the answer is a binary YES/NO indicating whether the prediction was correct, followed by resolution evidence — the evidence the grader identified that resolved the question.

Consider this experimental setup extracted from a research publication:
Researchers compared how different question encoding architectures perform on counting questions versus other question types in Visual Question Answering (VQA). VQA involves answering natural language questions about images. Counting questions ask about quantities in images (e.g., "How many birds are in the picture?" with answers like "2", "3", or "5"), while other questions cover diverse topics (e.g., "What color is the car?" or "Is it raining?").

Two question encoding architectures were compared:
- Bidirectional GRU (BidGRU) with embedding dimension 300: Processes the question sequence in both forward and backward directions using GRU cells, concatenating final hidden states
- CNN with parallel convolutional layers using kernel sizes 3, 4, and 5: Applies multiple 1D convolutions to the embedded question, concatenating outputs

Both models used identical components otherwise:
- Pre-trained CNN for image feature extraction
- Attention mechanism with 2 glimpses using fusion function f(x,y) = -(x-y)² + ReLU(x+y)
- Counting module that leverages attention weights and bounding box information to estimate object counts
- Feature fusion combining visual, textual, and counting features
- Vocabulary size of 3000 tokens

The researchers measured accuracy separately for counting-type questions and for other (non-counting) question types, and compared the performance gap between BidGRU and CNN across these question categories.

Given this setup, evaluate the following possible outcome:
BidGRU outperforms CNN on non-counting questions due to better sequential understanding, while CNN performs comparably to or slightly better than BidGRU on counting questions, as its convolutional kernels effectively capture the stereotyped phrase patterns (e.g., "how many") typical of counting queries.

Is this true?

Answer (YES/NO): NO